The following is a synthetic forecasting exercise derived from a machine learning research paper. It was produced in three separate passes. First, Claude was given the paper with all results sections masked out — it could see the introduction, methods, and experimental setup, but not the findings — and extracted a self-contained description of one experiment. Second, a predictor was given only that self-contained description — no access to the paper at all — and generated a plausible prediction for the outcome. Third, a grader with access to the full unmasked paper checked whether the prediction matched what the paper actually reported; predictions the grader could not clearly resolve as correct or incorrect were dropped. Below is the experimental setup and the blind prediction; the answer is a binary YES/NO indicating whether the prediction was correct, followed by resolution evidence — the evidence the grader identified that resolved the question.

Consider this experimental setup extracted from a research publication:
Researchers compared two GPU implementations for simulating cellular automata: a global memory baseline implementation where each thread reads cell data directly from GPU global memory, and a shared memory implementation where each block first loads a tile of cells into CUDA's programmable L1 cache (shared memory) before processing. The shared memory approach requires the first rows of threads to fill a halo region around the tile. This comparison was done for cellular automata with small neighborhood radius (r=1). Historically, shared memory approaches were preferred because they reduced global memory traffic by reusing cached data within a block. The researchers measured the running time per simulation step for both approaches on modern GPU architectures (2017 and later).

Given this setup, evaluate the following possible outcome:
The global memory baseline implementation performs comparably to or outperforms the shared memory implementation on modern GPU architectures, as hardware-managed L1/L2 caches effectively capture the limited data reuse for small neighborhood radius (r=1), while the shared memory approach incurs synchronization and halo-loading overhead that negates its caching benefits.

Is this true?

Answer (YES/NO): YES